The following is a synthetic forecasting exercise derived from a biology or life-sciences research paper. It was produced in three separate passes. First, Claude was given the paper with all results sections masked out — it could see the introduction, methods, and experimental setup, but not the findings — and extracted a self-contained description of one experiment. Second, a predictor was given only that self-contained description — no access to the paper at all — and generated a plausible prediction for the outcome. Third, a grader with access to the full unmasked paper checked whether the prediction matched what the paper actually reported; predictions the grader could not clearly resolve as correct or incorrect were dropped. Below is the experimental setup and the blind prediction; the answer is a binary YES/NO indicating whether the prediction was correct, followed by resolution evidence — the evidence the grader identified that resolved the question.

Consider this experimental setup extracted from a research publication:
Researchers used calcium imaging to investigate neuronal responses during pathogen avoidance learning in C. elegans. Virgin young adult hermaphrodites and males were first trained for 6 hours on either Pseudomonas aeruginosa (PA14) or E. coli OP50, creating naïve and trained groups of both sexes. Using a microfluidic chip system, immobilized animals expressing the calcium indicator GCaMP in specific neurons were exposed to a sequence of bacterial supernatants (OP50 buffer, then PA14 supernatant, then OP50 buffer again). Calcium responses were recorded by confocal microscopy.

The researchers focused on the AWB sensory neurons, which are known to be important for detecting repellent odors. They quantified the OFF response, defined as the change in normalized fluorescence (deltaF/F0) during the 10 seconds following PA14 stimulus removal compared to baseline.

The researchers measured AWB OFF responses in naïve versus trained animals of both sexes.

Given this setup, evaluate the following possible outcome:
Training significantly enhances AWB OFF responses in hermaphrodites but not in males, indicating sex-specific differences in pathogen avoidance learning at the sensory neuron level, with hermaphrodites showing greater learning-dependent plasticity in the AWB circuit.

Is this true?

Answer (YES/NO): YES